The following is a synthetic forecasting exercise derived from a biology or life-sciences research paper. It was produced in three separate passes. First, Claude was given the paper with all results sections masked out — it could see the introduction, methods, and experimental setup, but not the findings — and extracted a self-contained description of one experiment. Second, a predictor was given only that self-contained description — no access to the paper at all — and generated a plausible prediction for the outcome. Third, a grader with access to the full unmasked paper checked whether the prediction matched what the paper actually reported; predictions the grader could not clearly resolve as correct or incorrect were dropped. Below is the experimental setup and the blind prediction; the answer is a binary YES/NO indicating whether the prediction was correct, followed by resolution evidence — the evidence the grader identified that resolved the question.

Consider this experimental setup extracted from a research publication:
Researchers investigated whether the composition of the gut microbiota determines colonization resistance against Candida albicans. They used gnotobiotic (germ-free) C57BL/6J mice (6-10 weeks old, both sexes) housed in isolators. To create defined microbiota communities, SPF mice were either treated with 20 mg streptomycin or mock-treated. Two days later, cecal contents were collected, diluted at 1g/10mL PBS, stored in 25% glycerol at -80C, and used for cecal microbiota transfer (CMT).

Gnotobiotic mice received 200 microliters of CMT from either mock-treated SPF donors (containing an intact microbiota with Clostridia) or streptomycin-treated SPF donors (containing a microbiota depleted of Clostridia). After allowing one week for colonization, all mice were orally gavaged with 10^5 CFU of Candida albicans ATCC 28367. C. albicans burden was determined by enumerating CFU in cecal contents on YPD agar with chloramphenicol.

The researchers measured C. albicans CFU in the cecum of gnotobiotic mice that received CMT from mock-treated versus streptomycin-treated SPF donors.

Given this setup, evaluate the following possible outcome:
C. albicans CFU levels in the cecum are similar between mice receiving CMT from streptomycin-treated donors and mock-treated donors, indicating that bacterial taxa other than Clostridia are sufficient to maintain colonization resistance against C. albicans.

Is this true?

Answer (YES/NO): NO